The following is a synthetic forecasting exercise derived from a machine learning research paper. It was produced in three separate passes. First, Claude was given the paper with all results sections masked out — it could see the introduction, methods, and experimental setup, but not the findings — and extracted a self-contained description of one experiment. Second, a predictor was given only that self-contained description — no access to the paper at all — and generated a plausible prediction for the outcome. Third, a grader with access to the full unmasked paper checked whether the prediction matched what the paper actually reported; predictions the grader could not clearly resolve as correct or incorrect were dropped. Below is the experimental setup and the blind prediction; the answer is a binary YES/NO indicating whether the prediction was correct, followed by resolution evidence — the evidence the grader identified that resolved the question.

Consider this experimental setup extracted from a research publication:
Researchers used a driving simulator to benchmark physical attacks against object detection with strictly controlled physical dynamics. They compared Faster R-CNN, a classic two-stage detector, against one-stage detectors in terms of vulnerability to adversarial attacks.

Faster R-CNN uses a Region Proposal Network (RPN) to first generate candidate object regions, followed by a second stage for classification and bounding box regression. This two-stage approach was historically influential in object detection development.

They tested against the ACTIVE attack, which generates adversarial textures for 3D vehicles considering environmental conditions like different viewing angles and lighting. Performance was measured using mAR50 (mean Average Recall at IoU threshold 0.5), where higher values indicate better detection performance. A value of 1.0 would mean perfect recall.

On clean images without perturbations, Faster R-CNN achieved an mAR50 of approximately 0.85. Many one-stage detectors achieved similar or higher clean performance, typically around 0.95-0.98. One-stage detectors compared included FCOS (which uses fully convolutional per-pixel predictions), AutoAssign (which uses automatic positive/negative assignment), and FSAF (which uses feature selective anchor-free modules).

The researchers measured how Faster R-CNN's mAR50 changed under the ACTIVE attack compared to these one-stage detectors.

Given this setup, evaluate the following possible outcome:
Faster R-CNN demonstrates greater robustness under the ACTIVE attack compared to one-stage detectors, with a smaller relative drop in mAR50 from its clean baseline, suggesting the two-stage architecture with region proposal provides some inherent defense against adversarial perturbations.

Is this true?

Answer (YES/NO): NO